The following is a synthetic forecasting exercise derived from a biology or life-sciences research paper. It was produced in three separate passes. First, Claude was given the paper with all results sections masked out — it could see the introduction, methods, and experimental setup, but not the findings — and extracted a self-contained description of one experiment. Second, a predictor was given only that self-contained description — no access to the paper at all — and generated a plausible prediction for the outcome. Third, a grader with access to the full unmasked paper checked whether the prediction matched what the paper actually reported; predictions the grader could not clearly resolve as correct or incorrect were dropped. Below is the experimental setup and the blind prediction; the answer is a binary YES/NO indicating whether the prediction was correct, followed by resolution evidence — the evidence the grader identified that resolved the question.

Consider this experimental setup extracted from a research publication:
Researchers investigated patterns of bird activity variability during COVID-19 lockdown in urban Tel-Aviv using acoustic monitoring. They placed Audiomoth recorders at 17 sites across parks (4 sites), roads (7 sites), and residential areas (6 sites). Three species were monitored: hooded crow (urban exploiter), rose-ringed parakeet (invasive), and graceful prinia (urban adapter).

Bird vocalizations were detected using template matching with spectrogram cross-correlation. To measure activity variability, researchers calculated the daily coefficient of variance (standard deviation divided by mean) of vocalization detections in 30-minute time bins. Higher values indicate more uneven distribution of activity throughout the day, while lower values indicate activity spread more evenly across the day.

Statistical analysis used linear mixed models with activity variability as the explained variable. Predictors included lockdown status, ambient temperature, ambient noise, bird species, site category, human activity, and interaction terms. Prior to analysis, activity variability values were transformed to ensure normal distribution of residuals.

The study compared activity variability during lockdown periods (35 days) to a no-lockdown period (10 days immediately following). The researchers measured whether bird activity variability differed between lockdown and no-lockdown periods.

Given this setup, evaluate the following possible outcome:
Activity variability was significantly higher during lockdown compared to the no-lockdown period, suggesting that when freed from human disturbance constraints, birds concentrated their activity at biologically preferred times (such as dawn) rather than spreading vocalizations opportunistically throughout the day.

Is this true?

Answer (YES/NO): NO